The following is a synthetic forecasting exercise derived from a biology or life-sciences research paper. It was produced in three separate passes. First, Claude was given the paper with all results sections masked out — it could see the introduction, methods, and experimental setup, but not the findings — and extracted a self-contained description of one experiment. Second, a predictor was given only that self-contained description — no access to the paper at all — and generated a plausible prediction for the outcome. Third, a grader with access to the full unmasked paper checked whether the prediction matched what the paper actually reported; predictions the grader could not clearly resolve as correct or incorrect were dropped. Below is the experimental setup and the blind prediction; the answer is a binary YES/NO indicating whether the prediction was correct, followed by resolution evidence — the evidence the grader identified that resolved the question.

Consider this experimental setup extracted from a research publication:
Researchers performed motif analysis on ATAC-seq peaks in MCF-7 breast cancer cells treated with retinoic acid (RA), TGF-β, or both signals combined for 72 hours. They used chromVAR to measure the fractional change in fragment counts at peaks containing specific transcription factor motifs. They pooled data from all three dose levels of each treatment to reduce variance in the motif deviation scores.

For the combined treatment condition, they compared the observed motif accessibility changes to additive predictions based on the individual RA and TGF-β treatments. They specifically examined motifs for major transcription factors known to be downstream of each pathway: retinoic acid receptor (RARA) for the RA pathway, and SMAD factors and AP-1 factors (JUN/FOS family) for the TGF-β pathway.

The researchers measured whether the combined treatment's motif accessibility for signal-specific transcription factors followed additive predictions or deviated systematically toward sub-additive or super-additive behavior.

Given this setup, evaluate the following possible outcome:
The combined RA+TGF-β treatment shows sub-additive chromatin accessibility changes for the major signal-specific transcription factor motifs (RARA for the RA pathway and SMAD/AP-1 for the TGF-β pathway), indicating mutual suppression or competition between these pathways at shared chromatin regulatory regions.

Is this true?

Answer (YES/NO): NO